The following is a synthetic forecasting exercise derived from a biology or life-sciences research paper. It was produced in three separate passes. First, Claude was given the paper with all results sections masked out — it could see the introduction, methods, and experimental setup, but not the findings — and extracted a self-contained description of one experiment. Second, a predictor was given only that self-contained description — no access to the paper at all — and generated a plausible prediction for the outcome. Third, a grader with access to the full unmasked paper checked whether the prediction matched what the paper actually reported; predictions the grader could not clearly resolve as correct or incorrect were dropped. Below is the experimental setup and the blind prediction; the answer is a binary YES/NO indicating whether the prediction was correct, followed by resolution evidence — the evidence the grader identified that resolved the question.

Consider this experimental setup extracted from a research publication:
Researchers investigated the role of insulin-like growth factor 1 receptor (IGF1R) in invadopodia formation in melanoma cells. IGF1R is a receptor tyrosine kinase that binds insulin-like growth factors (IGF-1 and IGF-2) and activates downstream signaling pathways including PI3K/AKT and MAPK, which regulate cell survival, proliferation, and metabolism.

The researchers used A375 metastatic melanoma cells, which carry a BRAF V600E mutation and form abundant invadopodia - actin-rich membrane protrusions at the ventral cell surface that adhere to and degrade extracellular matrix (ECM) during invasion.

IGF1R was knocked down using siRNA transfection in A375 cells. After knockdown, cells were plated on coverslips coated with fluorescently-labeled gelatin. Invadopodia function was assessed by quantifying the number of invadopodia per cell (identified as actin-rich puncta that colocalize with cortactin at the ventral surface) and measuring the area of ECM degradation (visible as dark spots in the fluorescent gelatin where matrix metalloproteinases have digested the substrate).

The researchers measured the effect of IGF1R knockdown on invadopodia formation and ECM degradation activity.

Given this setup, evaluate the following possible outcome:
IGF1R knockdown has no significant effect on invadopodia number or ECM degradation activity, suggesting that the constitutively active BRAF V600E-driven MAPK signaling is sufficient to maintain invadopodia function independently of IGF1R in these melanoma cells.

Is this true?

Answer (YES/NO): NO